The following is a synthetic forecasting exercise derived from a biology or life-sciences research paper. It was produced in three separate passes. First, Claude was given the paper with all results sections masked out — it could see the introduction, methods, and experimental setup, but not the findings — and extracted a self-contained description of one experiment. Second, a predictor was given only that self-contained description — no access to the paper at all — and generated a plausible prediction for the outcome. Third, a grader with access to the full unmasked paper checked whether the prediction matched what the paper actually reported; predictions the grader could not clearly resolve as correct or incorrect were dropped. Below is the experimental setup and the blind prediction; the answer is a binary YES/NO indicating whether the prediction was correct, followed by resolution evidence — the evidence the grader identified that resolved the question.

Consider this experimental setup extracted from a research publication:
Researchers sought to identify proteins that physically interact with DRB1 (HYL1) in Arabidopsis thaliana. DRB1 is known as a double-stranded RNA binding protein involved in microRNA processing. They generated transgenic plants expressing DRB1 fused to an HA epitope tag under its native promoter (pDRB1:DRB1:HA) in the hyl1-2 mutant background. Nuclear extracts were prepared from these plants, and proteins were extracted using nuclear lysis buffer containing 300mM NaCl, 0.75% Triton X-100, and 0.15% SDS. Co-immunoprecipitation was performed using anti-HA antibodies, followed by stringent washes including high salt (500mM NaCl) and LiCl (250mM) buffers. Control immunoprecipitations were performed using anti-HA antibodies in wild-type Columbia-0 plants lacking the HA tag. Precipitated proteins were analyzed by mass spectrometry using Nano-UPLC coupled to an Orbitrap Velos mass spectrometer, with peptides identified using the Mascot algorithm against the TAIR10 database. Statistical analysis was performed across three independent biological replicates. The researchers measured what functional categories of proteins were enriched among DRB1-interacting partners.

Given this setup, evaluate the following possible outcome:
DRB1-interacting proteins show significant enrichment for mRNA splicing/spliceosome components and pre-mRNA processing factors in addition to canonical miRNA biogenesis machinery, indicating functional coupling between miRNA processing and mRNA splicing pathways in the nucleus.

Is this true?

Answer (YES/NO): NO